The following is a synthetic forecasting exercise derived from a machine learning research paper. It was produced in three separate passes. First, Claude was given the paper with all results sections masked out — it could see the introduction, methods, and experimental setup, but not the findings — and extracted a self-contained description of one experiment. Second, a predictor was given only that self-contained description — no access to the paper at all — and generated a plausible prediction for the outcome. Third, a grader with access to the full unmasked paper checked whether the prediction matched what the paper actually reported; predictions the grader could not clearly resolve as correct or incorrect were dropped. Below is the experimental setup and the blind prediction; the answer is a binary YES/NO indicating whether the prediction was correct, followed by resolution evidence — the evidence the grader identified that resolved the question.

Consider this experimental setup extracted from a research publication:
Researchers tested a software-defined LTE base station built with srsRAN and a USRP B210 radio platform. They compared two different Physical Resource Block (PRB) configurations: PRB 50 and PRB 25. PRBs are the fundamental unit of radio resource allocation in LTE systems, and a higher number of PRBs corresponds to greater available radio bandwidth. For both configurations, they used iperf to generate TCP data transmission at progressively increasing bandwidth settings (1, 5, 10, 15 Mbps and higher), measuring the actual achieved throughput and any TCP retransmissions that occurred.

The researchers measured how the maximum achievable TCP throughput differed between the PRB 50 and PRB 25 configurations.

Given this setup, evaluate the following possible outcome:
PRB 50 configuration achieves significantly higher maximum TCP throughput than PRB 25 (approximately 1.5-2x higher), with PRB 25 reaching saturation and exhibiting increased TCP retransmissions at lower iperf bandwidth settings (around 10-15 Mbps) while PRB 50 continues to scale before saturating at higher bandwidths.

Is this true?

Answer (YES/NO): YES